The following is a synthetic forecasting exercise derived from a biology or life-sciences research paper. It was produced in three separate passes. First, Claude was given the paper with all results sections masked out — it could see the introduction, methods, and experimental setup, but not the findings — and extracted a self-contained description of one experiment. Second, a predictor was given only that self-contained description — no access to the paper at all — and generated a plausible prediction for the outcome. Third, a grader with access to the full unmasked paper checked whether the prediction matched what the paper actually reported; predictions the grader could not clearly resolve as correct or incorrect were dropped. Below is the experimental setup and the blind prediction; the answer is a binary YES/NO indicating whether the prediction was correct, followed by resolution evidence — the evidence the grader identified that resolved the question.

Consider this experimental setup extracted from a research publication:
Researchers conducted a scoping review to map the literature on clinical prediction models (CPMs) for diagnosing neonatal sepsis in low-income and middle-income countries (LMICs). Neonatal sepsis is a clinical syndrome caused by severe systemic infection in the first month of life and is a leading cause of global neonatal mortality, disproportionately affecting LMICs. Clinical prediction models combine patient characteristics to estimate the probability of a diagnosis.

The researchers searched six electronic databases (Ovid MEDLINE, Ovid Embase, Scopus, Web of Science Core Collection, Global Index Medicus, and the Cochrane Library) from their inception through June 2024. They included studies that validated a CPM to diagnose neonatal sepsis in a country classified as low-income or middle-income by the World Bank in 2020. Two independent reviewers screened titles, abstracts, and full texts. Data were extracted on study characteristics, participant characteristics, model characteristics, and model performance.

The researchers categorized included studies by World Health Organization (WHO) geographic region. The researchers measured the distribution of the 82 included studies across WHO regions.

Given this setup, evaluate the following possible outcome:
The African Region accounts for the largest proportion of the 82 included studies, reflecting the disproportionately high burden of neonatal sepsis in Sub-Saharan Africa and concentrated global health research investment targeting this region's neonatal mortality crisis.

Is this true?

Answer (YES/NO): NO